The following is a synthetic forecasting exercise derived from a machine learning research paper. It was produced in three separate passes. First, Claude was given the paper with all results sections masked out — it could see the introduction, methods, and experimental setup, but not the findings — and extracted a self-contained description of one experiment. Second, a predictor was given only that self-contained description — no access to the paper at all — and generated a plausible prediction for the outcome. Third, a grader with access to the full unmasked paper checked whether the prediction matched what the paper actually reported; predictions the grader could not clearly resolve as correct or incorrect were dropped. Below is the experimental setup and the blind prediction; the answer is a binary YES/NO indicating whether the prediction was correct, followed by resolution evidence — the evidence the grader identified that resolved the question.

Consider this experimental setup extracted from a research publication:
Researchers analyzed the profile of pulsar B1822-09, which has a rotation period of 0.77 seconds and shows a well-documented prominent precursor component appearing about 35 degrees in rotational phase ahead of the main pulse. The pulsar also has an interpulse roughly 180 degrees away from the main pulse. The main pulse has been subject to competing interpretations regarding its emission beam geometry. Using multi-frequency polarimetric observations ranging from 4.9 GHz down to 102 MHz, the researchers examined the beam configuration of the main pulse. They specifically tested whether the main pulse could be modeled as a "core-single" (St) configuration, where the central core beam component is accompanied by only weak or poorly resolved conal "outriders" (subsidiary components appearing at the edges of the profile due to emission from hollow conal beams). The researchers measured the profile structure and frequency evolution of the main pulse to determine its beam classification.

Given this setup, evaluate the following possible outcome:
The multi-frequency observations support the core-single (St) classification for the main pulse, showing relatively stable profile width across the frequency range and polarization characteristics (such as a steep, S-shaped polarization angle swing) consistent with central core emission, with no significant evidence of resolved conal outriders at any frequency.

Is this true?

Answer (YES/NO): NO